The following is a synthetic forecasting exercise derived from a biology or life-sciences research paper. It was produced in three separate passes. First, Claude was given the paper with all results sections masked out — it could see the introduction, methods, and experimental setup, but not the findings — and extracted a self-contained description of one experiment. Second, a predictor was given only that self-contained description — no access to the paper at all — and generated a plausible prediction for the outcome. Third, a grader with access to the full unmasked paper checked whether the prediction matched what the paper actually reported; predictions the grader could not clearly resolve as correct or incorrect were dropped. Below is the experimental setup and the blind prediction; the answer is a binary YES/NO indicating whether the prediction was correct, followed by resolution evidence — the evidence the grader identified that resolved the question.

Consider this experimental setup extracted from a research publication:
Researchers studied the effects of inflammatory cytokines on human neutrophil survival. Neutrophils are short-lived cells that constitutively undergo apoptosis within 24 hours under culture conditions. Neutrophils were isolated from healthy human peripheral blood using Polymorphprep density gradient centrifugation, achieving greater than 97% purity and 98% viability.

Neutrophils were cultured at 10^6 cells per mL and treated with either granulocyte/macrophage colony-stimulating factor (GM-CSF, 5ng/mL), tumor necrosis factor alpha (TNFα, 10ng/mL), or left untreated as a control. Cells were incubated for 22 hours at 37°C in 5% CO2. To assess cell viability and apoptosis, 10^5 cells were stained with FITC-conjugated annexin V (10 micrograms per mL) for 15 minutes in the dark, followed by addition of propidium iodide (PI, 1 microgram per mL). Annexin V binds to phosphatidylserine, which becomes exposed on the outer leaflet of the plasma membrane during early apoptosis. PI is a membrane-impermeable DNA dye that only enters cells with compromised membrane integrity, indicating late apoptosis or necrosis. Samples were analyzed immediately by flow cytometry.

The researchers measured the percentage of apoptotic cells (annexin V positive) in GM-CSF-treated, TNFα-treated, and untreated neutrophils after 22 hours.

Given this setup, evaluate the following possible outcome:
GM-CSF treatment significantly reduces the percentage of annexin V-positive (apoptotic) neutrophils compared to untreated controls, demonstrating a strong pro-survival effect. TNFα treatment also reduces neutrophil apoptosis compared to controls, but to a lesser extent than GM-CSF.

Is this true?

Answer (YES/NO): YES